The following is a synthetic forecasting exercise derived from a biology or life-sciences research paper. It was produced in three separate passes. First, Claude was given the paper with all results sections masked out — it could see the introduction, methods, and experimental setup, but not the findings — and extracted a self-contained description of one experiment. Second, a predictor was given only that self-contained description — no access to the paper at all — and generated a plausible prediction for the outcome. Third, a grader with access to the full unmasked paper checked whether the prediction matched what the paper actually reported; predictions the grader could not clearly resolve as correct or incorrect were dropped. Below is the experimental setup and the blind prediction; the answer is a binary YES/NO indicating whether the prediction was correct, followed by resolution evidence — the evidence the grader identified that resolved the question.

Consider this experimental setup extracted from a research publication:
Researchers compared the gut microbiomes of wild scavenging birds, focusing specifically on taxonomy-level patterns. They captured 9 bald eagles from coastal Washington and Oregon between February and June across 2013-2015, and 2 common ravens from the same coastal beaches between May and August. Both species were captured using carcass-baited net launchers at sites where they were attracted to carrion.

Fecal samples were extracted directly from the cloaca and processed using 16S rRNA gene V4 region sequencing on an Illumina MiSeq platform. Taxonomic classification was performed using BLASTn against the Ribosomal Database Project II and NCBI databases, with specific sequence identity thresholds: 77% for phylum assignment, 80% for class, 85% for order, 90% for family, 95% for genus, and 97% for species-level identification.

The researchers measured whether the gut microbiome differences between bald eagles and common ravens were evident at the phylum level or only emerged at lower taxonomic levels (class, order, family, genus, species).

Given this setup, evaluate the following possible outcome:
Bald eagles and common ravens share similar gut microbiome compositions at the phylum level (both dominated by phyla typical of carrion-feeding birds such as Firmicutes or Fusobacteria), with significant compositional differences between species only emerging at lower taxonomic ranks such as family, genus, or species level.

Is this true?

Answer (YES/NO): NO